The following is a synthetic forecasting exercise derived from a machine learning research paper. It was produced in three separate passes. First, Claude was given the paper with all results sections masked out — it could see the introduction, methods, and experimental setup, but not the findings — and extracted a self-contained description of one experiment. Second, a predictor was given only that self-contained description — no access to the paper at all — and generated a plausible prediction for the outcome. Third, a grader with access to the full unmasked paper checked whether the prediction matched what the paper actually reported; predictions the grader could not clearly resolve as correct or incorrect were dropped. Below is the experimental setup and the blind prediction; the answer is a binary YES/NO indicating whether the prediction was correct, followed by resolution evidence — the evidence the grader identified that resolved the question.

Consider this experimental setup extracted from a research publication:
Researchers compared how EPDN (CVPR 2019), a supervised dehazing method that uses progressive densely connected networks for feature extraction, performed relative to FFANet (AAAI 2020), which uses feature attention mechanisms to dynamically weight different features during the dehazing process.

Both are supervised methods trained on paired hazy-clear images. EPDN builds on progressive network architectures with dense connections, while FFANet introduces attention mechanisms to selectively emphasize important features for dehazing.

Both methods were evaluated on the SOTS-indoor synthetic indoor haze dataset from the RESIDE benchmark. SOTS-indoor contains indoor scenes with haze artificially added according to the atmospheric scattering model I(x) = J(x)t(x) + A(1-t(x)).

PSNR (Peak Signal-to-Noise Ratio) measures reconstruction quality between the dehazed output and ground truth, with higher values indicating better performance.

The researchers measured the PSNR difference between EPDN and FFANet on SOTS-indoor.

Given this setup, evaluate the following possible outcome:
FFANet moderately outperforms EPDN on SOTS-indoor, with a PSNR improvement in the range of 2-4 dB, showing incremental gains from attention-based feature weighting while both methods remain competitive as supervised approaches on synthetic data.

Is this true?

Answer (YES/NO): NO